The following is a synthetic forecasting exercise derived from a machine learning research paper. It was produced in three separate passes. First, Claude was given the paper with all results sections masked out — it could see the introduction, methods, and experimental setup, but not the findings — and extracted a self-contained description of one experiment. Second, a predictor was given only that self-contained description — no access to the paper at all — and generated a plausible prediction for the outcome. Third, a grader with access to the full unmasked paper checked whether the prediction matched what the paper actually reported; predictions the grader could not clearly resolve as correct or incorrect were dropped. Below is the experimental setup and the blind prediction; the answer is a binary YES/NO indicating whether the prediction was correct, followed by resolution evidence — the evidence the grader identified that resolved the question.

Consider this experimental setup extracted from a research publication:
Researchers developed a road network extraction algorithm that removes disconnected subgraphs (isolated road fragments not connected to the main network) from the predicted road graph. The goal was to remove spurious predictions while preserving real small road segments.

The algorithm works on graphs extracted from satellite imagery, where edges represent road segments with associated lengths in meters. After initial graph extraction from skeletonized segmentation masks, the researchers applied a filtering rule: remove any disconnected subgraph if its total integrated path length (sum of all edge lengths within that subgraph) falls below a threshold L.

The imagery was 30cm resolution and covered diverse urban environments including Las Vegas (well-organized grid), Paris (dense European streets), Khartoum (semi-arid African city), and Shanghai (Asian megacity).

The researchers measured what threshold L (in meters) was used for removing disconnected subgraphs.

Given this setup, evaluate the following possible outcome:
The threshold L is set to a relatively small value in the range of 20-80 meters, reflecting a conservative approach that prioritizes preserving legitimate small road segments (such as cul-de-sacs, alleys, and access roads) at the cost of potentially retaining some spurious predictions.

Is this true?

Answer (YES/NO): YES